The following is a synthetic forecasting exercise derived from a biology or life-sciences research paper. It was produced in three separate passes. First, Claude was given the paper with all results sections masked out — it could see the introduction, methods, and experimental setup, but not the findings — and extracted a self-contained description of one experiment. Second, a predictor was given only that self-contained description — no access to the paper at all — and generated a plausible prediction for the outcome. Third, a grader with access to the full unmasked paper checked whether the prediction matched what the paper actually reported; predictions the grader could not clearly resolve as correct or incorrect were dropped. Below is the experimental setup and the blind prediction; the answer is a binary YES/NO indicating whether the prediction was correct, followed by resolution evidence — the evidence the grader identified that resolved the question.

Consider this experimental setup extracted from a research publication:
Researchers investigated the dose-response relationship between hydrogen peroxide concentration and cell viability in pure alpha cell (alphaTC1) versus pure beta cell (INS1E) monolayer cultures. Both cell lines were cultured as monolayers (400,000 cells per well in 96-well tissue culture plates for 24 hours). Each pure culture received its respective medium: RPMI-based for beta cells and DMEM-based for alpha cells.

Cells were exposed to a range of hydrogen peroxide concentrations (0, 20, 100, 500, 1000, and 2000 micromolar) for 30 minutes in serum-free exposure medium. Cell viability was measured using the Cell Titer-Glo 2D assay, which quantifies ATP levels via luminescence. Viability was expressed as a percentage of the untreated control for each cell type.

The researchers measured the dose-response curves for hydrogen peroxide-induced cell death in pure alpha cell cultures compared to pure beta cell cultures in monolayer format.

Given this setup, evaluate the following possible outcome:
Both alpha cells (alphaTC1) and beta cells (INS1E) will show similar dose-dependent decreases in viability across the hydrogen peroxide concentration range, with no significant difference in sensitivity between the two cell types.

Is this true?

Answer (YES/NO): NO